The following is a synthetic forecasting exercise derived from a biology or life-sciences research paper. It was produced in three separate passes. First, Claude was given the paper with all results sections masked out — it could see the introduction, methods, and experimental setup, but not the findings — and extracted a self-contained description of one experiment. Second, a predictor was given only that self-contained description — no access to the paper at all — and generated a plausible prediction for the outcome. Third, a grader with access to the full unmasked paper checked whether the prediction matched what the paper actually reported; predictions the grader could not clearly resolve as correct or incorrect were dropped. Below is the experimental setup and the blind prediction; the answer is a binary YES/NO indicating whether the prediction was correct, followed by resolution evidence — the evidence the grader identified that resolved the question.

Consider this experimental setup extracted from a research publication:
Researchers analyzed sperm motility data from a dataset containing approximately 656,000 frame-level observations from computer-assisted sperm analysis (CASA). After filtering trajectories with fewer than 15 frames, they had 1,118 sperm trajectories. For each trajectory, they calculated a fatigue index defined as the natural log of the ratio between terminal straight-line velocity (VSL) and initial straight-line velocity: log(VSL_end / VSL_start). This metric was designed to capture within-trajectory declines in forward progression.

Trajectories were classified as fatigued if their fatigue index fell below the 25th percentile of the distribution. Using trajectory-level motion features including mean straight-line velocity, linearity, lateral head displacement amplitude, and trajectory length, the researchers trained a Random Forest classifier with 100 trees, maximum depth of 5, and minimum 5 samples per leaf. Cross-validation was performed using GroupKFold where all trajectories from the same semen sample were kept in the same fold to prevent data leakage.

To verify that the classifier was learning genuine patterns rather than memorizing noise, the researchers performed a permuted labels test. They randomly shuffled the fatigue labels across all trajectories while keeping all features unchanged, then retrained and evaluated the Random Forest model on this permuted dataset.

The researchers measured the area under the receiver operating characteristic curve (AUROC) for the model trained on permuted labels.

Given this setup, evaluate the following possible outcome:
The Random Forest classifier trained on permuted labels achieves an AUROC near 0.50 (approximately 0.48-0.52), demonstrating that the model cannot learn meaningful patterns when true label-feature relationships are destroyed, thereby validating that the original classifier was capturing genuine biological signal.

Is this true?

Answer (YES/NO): YES